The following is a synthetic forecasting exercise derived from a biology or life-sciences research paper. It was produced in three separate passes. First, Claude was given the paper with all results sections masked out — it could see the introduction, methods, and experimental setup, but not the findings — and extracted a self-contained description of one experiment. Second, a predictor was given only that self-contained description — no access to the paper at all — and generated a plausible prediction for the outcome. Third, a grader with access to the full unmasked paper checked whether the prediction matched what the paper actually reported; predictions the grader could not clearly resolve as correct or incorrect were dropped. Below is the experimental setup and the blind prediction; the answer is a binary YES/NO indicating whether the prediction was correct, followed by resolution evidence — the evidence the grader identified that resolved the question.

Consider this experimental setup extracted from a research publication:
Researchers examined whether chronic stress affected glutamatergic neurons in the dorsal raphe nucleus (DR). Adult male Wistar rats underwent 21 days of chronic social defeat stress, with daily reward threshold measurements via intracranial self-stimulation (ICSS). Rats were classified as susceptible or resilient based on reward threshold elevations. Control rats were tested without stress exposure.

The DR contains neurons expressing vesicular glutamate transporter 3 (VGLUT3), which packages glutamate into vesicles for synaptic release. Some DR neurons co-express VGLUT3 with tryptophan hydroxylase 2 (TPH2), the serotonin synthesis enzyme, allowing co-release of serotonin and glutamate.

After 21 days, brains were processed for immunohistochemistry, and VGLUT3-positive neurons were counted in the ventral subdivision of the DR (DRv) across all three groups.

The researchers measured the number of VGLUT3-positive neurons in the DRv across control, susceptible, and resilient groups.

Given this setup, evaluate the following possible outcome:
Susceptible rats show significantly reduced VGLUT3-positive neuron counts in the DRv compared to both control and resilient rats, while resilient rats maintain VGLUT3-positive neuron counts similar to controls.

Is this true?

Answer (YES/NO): NO